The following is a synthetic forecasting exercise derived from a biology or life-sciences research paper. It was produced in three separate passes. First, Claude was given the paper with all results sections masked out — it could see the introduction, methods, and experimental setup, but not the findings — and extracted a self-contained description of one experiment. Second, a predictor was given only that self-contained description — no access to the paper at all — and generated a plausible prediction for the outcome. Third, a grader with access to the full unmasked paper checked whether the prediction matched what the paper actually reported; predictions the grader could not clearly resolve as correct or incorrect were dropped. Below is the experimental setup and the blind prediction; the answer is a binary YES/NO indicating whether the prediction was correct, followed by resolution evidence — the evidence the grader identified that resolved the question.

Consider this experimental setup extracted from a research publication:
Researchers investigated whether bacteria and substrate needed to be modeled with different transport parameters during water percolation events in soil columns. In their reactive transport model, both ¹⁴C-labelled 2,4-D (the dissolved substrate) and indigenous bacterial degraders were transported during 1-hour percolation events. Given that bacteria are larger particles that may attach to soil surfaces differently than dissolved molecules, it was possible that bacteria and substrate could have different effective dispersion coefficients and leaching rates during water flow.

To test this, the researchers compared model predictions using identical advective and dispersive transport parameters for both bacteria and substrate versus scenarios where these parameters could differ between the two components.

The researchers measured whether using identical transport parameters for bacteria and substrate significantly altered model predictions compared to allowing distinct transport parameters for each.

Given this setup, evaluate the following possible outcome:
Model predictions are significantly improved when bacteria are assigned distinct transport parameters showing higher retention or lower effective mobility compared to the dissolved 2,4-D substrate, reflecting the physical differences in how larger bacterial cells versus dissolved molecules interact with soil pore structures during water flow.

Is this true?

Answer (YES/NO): NO